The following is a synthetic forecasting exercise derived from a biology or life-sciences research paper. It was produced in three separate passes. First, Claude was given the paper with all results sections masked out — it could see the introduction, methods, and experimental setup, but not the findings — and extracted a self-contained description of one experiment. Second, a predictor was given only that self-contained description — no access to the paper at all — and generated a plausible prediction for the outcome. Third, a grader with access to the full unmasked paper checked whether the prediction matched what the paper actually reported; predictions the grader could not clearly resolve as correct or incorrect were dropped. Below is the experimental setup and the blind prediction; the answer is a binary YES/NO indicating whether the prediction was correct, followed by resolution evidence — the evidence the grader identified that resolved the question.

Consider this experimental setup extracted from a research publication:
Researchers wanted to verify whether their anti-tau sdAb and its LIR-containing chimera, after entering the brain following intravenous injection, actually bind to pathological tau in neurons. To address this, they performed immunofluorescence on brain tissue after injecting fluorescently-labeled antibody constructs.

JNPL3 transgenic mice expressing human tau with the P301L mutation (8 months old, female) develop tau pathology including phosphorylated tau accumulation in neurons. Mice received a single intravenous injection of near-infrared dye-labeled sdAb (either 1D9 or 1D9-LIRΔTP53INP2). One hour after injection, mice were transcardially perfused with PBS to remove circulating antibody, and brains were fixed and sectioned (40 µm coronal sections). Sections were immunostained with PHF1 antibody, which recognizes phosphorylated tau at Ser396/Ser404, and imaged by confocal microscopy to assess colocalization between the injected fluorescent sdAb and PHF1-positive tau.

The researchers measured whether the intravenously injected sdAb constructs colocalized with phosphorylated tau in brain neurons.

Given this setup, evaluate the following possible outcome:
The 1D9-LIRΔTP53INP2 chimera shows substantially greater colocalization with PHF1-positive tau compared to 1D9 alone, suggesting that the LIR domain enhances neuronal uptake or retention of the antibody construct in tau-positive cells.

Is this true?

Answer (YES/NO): NO